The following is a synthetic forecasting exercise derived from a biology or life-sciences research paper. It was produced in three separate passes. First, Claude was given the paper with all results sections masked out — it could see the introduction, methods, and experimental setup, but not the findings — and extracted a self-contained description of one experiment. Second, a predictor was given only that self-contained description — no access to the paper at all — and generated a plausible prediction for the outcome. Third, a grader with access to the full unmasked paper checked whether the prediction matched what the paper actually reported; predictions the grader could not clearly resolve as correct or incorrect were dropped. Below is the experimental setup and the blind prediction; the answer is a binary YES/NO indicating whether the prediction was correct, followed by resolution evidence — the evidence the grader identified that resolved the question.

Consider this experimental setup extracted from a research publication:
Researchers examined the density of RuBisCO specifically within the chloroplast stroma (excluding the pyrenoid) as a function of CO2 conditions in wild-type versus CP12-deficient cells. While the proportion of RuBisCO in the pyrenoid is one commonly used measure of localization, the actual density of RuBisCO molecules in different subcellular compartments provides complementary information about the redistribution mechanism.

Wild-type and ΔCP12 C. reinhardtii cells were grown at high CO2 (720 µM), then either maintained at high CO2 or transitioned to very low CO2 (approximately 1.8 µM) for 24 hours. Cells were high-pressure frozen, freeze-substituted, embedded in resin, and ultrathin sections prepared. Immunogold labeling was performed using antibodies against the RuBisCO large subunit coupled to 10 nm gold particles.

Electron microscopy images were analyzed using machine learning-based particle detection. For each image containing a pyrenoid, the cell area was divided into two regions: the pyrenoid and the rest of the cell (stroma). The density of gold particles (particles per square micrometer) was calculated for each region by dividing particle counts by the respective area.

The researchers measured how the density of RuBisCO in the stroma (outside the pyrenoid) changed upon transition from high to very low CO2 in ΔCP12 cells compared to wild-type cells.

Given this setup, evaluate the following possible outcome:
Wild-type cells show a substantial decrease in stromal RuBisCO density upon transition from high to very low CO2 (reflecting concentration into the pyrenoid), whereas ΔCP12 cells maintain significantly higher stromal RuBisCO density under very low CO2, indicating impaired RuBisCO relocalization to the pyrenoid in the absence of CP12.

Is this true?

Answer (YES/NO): YES